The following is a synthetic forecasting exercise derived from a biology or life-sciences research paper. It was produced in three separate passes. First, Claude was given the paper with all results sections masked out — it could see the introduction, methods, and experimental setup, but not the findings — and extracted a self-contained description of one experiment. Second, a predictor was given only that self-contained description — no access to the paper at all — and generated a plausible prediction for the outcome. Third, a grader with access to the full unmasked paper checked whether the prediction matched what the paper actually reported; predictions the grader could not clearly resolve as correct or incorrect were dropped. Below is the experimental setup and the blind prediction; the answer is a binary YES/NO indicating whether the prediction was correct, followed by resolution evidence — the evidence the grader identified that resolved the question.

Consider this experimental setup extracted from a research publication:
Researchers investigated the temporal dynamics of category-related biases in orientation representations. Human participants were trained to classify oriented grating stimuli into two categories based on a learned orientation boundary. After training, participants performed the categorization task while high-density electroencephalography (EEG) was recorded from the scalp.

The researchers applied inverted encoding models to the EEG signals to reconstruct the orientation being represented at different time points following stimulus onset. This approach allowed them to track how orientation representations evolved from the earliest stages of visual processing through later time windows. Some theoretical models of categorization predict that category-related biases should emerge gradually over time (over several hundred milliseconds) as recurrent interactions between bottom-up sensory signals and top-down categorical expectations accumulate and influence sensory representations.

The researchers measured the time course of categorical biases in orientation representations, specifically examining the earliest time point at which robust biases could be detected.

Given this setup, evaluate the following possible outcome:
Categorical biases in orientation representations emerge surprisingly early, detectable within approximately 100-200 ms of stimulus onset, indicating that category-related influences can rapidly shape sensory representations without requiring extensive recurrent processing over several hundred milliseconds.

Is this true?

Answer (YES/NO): YES